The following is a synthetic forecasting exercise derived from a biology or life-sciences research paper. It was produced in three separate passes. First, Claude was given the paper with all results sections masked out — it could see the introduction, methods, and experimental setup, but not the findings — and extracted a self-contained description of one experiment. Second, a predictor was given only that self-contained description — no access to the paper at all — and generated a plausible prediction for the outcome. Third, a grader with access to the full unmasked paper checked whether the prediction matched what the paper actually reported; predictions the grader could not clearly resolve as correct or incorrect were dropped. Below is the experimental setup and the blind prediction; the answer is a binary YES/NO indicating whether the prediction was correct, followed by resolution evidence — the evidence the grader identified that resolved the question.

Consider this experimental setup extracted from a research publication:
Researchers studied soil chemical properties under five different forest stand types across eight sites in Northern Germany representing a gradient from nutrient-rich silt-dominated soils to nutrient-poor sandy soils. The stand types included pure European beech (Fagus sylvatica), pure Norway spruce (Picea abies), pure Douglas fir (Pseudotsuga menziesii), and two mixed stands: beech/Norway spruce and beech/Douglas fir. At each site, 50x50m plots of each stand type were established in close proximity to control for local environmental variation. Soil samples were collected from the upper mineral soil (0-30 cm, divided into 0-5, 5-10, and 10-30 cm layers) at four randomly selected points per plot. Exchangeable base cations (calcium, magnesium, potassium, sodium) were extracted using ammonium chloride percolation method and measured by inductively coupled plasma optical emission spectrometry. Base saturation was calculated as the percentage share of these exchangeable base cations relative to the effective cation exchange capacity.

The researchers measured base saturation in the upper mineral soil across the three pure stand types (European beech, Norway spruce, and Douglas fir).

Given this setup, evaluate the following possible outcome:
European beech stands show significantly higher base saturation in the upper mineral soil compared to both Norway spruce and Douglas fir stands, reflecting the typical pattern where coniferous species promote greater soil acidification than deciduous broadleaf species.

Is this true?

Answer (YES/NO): NO